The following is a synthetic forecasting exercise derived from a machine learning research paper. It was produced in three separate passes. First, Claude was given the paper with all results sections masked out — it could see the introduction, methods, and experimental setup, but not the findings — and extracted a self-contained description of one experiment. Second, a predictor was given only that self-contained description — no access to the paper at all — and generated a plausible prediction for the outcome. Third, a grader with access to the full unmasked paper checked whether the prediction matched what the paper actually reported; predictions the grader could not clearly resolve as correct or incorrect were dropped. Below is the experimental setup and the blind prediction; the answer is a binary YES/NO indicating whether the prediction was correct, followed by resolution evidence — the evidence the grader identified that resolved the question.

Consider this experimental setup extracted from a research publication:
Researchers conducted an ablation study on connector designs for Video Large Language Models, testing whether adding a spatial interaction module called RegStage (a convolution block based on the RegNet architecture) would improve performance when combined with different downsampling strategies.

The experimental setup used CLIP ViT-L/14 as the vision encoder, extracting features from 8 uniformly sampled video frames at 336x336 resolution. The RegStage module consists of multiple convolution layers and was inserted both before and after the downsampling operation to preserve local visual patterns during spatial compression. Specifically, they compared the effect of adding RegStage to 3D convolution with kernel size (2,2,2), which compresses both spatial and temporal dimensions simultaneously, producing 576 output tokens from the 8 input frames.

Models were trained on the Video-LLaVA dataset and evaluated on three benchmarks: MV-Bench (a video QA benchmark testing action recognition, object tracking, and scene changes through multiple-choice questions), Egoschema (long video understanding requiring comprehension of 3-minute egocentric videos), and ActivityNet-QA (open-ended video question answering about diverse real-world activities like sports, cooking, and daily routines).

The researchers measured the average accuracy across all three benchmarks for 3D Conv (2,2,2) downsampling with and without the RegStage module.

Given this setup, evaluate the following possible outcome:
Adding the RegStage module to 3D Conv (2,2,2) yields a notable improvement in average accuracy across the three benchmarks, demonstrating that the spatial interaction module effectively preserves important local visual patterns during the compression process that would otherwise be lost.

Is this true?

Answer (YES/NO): YES